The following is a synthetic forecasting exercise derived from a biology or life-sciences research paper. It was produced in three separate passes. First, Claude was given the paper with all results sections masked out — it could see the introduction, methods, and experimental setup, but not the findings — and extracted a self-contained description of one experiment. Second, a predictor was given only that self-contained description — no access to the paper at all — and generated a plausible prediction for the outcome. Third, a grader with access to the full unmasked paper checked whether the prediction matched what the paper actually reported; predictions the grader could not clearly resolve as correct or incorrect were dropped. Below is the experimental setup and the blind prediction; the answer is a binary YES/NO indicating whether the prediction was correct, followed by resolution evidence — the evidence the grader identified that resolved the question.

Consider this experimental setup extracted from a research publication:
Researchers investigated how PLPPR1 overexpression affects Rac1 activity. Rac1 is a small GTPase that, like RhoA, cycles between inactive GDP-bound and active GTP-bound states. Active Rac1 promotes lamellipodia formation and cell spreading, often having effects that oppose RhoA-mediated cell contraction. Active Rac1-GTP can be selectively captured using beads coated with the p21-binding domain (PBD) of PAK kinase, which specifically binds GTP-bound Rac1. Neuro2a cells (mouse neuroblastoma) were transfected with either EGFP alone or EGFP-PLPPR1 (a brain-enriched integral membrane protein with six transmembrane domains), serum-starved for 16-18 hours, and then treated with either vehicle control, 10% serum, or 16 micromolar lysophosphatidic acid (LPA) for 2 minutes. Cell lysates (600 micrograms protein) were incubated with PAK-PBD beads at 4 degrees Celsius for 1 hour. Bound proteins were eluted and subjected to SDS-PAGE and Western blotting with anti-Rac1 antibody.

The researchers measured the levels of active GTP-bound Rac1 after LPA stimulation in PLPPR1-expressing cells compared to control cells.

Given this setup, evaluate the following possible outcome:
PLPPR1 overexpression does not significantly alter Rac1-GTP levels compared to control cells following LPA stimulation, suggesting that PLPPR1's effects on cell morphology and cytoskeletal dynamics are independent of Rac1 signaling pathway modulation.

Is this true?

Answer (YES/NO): NO